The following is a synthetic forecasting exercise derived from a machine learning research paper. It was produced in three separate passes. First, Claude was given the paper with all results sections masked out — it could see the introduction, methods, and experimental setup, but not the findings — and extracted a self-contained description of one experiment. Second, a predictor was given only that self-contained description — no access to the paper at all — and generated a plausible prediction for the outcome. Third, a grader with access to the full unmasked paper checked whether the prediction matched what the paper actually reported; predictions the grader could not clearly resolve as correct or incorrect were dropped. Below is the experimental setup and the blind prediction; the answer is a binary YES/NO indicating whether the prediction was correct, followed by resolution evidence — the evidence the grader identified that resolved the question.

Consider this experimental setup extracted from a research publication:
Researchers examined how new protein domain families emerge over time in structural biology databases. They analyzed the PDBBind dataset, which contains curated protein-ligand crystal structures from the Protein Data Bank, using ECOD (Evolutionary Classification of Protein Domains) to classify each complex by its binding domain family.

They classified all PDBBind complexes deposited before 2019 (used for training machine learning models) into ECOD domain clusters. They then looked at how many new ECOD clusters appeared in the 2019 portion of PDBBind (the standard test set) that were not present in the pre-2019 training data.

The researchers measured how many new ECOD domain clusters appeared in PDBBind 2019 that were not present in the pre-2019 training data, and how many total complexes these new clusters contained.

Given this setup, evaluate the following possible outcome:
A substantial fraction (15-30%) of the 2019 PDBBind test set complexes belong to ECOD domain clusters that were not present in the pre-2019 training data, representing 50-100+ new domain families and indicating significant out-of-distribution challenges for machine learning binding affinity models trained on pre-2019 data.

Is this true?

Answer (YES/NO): NO